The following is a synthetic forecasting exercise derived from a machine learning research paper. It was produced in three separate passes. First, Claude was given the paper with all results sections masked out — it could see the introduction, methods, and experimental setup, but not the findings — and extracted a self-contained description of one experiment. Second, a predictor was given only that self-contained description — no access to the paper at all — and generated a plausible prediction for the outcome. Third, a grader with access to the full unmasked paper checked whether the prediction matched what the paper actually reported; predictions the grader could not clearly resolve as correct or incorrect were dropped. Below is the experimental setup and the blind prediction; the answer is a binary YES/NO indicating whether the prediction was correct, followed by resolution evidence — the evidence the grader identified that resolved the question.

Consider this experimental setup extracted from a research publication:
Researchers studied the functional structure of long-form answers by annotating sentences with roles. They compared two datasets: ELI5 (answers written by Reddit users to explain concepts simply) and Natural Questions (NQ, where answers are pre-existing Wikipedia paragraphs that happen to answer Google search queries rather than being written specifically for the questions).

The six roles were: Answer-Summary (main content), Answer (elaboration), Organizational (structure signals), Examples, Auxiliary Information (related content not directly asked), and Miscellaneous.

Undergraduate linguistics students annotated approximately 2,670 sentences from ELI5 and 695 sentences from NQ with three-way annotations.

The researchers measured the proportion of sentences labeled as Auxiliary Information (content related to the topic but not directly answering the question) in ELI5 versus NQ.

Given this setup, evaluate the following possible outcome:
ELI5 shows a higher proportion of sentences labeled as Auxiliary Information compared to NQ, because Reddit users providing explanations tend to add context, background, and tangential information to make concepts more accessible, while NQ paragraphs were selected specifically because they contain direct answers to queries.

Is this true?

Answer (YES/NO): NO